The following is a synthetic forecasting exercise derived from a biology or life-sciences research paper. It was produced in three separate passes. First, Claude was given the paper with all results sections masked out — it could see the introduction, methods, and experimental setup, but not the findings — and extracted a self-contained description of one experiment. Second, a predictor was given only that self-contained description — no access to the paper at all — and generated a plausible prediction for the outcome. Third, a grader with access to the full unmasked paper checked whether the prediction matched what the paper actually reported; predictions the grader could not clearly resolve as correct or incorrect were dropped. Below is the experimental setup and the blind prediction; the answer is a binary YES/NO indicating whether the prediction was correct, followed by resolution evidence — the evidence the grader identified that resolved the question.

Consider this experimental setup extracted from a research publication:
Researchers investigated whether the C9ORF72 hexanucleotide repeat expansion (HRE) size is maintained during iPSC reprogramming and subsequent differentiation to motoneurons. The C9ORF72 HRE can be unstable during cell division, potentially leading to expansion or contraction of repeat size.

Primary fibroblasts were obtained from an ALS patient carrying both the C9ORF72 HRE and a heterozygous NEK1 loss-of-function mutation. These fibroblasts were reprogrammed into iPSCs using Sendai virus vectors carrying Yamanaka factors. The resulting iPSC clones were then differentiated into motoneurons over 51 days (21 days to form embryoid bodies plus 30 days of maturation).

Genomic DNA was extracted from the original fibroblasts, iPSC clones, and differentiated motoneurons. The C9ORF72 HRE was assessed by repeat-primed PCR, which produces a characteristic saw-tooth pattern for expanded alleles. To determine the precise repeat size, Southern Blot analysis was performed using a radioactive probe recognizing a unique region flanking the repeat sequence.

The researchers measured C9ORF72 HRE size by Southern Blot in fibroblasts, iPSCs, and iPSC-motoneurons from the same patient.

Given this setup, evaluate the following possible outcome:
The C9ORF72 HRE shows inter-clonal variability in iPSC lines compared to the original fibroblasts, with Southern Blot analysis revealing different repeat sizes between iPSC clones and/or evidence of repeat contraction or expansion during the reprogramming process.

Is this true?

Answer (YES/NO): NO